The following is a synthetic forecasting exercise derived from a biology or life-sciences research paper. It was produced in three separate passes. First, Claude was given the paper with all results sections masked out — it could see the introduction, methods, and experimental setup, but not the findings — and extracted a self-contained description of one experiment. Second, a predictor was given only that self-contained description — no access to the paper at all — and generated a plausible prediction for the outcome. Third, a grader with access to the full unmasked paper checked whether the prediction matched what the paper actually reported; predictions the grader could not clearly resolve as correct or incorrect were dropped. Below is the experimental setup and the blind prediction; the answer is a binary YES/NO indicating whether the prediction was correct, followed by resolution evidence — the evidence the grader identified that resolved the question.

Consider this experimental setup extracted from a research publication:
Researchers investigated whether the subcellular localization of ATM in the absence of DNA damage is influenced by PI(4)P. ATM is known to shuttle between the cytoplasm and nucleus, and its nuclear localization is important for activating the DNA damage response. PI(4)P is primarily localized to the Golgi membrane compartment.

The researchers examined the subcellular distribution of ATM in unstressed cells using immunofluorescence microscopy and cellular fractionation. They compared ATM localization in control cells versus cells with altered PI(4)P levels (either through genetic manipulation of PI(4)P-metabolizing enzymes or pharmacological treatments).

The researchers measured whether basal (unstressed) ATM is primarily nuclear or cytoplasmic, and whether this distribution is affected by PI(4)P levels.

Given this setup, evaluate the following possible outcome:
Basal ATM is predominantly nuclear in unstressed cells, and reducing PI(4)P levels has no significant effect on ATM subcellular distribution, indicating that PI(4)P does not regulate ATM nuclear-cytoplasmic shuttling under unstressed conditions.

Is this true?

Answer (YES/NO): NO